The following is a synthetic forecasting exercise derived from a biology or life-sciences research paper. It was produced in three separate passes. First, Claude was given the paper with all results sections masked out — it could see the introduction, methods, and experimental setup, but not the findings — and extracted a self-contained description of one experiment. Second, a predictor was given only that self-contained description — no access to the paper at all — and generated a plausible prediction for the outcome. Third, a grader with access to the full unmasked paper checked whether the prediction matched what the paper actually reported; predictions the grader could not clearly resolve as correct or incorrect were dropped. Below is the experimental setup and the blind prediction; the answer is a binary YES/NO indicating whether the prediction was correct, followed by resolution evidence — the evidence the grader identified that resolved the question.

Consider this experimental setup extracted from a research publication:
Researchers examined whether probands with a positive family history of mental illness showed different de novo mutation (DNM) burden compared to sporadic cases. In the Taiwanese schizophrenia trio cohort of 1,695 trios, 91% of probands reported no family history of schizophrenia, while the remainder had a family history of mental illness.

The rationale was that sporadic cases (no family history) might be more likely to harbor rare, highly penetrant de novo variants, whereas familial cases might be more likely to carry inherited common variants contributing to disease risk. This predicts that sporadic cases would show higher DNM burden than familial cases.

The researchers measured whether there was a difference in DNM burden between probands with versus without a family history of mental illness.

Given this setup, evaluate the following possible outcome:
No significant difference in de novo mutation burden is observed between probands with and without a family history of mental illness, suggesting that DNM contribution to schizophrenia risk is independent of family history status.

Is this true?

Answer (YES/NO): YES